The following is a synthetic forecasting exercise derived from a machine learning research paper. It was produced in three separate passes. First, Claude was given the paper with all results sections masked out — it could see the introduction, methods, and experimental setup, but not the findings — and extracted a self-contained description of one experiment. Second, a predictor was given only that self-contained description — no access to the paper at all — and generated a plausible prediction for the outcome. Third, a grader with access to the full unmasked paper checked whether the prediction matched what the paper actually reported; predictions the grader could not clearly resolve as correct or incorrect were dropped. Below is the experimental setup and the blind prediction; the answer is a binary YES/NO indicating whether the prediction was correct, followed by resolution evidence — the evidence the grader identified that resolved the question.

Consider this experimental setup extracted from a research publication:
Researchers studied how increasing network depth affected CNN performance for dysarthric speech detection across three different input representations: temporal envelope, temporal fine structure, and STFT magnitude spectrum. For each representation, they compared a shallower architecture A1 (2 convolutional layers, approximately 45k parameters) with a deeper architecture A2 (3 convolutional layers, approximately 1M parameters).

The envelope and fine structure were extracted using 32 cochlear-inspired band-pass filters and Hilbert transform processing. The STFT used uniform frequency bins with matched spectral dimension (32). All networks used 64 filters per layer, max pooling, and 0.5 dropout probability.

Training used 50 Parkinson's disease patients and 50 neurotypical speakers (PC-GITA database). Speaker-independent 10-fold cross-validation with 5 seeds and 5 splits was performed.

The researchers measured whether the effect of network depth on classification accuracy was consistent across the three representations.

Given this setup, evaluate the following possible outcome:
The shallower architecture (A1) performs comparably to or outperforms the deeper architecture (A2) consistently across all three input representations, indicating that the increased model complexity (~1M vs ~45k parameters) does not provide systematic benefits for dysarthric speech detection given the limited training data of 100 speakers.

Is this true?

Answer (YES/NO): NO